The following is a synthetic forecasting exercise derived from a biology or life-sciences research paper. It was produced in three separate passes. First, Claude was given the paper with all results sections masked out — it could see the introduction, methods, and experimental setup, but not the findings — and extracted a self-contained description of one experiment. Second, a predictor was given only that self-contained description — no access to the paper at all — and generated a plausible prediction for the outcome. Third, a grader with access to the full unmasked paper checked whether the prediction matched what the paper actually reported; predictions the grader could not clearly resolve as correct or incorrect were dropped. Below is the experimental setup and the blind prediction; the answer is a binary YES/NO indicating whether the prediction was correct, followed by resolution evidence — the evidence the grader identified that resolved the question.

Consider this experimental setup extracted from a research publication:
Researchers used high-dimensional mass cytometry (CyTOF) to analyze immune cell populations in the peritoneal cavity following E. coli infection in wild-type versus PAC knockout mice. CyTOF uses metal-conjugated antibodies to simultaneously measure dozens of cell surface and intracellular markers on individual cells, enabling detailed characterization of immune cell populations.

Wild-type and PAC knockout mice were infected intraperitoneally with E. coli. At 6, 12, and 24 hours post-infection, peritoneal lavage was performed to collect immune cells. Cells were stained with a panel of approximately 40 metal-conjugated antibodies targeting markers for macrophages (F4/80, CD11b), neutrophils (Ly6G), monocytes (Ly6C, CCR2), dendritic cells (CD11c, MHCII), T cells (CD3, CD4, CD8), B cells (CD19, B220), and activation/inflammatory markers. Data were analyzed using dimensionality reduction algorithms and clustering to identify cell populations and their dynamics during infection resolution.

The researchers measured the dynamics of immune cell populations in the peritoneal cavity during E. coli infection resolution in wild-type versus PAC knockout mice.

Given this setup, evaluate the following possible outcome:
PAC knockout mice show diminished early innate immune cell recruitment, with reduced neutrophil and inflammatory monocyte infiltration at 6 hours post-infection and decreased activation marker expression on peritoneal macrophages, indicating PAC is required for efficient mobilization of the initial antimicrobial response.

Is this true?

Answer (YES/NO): NO